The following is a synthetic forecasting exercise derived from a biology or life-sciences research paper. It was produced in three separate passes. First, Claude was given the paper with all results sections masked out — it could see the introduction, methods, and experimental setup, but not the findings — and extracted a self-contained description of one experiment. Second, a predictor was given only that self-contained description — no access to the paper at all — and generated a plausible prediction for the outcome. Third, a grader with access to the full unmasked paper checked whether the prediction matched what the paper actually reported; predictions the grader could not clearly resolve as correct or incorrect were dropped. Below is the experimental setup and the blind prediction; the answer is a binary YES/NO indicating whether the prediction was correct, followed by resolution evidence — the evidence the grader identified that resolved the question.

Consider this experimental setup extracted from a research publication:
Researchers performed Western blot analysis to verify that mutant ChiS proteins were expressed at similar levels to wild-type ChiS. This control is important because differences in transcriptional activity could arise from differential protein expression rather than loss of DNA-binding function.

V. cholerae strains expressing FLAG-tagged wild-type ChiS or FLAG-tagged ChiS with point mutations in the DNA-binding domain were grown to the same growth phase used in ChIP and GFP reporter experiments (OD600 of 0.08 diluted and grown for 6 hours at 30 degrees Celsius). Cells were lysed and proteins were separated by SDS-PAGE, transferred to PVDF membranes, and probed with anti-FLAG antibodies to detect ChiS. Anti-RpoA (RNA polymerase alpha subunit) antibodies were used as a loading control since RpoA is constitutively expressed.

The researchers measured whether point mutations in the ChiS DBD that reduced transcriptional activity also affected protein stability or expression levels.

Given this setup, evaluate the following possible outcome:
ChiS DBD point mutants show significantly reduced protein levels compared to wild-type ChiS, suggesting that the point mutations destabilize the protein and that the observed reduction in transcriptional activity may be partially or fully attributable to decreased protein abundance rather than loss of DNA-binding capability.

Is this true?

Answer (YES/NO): NO